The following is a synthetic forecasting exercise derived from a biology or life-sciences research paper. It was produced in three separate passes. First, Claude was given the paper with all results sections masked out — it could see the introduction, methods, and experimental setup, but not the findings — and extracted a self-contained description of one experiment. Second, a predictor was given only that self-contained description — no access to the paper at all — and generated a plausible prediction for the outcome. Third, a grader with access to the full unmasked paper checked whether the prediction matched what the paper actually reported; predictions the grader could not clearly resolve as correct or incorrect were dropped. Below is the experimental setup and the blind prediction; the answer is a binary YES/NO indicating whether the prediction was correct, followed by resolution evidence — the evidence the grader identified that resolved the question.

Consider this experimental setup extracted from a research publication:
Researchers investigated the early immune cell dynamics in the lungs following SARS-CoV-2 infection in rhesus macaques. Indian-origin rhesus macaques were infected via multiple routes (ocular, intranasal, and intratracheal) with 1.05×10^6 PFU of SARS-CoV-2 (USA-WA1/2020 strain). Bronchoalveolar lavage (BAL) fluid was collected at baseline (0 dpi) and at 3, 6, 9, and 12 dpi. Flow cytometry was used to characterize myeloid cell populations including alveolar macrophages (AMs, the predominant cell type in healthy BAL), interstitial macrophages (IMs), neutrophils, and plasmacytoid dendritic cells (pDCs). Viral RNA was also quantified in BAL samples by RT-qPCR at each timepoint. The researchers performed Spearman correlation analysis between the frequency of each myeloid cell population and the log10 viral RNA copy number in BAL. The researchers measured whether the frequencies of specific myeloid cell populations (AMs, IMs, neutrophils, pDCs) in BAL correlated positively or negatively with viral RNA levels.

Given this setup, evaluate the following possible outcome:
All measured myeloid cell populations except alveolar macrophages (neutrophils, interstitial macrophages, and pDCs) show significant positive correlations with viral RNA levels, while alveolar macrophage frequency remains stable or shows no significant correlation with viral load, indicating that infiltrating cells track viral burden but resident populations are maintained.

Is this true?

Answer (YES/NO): NO